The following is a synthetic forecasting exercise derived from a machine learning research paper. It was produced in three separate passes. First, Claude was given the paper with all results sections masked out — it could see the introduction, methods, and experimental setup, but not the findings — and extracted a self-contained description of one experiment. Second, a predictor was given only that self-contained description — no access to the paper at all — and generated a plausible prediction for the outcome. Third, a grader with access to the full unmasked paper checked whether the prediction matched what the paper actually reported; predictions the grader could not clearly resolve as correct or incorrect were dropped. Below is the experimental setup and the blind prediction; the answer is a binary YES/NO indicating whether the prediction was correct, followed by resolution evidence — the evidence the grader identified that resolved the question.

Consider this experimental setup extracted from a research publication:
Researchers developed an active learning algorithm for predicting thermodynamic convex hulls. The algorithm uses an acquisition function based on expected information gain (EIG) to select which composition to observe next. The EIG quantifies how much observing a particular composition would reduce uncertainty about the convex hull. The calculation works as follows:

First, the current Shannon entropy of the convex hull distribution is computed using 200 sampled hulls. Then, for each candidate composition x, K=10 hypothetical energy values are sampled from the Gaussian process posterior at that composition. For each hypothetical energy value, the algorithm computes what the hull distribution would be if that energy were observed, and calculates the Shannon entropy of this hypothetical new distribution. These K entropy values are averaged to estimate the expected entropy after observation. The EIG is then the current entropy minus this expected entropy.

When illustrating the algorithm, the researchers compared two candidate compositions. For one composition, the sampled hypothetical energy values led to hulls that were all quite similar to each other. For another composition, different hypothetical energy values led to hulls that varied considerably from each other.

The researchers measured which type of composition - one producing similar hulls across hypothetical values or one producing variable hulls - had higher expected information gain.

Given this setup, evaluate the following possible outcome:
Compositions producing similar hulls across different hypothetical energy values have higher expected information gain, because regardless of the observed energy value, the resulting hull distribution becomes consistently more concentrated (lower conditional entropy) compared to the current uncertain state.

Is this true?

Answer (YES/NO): NO